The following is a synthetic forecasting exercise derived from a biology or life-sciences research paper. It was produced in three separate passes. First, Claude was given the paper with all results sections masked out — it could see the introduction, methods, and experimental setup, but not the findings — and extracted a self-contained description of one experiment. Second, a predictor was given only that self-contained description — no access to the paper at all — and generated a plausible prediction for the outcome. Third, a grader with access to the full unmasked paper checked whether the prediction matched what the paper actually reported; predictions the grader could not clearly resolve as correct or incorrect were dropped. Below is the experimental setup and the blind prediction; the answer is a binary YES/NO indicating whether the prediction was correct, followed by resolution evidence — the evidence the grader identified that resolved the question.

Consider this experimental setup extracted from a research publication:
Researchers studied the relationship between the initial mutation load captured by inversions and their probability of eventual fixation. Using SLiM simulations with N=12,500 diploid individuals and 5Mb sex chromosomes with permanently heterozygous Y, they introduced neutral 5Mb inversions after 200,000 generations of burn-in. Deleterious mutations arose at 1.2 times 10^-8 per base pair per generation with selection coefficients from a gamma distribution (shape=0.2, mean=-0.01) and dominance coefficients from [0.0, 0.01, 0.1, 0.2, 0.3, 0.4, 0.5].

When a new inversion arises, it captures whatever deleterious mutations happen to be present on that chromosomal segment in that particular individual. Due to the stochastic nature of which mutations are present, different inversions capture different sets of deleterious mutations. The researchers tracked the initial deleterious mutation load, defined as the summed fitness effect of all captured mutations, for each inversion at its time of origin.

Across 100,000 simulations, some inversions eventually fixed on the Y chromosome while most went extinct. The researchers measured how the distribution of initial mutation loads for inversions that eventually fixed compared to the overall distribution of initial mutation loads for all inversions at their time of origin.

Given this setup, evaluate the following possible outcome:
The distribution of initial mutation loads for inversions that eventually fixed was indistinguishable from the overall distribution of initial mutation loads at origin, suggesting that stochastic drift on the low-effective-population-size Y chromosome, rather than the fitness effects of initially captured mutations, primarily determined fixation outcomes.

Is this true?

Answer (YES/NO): NO